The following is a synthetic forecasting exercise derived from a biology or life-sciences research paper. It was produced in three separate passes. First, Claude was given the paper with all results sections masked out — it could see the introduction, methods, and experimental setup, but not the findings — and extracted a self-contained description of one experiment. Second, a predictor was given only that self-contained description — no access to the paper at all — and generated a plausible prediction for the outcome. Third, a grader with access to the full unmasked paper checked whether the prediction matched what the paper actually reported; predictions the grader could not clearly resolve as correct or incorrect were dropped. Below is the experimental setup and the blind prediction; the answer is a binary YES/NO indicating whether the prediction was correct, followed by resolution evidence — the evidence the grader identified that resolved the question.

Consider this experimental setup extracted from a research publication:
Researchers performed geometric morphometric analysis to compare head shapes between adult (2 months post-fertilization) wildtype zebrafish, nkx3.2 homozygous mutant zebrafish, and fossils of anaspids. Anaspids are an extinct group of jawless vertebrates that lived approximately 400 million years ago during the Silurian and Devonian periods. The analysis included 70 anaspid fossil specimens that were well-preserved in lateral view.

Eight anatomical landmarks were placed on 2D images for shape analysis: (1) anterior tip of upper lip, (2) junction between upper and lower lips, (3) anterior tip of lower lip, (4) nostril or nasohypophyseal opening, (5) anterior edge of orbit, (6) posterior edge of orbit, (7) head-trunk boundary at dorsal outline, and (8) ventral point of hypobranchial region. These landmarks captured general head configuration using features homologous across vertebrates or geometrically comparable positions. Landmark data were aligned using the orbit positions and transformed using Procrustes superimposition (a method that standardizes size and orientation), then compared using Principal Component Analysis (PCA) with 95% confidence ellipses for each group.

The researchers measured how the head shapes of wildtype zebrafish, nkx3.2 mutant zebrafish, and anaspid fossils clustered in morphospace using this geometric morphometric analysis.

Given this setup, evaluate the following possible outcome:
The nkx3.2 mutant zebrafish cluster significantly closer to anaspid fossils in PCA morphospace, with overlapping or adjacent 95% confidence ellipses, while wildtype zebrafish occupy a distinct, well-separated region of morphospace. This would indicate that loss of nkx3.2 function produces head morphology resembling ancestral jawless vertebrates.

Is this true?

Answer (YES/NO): YES